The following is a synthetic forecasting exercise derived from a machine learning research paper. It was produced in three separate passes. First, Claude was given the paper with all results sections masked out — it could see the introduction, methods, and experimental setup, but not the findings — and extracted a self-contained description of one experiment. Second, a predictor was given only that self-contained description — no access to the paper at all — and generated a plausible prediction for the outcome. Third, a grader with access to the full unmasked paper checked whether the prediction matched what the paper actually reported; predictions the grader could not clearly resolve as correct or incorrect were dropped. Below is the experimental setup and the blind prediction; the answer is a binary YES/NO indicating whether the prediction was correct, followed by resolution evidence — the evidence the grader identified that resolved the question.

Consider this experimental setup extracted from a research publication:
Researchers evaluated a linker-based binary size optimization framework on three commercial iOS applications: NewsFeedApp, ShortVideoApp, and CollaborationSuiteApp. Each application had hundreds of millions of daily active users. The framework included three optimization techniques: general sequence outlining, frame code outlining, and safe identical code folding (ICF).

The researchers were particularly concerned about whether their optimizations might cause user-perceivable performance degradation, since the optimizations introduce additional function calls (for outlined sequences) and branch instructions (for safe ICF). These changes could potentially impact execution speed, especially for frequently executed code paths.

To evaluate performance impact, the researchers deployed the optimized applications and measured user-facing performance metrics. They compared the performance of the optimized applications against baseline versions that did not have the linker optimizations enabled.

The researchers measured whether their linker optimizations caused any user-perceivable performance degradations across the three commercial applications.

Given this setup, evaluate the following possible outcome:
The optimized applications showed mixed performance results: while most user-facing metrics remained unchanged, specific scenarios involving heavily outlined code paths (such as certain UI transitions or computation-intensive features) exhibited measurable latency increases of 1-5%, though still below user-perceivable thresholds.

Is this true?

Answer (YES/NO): NO